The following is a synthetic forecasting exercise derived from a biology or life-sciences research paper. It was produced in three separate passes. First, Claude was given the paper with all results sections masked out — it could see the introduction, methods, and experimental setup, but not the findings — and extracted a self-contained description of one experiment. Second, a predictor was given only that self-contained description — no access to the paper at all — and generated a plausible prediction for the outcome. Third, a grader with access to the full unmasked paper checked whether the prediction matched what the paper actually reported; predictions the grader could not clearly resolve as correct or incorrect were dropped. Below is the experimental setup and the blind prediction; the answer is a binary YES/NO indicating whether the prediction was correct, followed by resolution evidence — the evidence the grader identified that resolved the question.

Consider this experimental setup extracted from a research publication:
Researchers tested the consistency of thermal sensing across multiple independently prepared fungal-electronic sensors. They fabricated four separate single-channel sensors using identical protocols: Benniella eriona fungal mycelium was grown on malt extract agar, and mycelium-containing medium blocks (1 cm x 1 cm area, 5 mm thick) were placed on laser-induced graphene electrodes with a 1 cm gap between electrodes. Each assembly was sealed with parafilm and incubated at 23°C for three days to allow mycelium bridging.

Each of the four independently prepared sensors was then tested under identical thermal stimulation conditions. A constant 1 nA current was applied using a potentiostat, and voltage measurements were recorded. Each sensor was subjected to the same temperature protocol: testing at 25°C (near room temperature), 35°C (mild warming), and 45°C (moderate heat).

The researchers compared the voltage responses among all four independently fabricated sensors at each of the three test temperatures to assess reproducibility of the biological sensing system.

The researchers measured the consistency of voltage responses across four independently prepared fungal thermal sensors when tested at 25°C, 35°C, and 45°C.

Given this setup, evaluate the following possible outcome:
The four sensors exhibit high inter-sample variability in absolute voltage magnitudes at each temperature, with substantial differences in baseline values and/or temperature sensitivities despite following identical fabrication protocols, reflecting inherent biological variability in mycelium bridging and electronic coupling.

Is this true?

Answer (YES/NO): NO